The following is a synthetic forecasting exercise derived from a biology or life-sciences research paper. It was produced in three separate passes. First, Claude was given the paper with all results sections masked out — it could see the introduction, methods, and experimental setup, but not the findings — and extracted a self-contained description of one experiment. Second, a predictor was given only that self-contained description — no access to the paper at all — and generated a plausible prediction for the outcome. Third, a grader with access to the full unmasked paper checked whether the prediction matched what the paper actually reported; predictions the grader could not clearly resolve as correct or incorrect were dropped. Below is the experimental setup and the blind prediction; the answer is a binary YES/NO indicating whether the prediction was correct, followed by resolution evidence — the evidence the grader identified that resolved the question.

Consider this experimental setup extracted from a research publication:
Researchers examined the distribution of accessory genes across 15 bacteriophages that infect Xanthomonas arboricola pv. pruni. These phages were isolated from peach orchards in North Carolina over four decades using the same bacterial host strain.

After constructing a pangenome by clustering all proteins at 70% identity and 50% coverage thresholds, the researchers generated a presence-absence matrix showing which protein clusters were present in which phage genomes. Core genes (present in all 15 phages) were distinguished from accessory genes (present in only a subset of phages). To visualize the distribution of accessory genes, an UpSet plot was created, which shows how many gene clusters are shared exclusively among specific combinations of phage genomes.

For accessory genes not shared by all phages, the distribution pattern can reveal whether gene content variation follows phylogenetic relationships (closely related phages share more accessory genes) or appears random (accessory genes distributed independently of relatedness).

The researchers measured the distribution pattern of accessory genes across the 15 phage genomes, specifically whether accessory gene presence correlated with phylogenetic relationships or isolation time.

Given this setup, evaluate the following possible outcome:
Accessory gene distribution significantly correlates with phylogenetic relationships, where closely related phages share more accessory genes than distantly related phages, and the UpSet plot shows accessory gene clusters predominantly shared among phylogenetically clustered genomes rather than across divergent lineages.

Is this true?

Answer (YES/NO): YES